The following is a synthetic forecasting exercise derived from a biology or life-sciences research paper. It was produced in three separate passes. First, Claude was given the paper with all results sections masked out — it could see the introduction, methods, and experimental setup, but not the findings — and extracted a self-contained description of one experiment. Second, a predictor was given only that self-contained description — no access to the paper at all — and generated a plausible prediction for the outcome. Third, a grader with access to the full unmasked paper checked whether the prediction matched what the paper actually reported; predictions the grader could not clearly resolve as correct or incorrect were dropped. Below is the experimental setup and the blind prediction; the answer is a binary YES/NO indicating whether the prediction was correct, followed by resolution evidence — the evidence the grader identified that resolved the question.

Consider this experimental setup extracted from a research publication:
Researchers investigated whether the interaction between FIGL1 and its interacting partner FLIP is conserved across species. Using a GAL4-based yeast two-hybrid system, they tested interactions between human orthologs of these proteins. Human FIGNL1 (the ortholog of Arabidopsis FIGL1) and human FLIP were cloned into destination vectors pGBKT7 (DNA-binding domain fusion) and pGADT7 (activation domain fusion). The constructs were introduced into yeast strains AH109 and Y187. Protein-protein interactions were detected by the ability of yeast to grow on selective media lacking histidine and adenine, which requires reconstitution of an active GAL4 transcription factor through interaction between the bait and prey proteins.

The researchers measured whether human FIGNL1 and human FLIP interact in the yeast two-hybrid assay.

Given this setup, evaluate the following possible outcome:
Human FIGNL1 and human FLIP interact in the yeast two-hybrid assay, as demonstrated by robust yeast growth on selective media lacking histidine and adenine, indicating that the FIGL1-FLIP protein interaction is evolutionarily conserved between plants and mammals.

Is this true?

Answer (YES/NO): YES